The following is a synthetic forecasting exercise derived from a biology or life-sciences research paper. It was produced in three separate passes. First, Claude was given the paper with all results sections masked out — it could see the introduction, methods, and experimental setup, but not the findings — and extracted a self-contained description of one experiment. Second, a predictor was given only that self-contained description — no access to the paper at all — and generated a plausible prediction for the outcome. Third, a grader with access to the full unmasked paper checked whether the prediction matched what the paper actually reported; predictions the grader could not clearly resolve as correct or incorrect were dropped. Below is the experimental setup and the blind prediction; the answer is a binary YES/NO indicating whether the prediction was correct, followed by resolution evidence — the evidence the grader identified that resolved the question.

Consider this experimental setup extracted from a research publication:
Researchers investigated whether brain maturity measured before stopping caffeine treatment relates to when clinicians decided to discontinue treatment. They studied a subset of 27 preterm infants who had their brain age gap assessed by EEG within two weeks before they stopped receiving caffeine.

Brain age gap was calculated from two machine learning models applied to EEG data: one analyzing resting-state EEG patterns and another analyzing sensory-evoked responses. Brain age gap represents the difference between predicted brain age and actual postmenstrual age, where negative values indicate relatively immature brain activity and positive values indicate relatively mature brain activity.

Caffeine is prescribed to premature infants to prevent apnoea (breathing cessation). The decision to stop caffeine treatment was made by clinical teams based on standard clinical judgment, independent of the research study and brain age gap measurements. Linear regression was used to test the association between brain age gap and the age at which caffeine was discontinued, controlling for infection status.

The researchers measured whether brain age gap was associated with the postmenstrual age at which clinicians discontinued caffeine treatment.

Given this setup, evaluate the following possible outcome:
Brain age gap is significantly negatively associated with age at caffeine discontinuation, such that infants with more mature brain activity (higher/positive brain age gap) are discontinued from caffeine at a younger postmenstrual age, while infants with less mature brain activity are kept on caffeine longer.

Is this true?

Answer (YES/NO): NO